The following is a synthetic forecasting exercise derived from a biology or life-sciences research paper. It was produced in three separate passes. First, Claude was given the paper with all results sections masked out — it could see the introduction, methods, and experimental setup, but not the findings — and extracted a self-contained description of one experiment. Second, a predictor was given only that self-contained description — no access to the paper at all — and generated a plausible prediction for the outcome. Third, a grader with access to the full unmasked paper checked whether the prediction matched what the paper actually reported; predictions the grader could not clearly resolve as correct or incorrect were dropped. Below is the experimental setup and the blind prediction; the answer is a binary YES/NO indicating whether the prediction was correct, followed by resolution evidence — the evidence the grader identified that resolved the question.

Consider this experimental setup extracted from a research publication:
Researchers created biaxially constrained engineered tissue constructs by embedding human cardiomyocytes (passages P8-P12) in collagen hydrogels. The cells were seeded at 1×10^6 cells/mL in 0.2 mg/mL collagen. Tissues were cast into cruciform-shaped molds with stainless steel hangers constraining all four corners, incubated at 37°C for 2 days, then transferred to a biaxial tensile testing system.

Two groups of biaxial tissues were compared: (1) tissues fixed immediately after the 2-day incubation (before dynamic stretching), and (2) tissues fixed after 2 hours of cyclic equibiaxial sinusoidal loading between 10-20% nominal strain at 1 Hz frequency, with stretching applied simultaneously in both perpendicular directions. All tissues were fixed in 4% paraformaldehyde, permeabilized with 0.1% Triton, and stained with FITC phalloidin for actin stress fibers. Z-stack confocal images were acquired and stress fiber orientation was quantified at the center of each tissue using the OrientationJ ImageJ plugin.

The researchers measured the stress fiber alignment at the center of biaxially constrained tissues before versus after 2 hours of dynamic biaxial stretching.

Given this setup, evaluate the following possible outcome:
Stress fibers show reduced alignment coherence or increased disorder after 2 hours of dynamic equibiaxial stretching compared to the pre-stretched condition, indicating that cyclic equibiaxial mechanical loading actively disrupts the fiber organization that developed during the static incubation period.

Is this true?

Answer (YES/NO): NO